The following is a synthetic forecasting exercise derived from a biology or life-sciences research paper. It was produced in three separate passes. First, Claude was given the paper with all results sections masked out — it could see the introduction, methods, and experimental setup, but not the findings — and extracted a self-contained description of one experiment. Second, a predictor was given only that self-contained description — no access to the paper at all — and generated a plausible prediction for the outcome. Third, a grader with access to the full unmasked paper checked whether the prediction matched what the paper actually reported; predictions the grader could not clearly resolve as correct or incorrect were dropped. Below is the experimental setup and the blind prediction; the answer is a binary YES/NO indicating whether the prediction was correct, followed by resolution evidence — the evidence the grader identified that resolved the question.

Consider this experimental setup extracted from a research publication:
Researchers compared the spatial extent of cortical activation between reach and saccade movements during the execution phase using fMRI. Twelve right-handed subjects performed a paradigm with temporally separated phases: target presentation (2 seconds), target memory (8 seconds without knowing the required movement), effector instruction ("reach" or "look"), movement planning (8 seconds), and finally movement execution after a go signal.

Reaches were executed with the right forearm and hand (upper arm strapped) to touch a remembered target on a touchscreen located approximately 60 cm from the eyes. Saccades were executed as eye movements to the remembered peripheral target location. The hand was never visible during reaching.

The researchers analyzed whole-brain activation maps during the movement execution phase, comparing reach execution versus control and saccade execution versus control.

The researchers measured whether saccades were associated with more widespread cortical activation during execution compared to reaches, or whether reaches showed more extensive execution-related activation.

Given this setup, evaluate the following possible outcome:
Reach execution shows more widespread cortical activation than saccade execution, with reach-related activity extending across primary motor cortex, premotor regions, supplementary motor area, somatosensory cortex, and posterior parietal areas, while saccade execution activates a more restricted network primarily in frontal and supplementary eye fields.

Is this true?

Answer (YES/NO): NO